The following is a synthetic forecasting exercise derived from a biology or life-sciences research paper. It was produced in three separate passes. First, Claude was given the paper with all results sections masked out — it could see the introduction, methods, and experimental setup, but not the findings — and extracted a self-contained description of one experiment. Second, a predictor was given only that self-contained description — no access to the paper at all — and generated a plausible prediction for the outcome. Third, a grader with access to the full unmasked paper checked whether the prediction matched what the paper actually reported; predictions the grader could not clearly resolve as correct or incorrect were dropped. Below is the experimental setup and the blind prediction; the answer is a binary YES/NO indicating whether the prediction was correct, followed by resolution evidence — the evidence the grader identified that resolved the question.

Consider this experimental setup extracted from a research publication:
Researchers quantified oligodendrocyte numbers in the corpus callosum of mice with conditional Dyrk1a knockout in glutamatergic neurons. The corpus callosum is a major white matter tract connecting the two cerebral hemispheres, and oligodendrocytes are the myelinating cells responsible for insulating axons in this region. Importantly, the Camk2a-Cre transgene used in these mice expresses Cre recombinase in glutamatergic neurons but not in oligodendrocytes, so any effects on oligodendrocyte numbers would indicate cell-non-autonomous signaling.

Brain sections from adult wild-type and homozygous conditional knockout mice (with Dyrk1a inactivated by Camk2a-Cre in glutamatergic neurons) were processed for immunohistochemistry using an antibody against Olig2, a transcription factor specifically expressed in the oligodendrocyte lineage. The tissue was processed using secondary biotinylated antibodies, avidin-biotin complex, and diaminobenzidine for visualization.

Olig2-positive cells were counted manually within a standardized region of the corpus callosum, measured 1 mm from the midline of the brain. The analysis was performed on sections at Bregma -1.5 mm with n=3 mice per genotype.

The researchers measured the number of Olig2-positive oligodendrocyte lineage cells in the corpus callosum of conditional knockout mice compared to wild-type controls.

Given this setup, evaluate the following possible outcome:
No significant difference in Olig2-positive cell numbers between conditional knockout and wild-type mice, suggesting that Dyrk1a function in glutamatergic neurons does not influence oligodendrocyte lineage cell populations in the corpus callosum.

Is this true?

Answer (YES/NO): YES